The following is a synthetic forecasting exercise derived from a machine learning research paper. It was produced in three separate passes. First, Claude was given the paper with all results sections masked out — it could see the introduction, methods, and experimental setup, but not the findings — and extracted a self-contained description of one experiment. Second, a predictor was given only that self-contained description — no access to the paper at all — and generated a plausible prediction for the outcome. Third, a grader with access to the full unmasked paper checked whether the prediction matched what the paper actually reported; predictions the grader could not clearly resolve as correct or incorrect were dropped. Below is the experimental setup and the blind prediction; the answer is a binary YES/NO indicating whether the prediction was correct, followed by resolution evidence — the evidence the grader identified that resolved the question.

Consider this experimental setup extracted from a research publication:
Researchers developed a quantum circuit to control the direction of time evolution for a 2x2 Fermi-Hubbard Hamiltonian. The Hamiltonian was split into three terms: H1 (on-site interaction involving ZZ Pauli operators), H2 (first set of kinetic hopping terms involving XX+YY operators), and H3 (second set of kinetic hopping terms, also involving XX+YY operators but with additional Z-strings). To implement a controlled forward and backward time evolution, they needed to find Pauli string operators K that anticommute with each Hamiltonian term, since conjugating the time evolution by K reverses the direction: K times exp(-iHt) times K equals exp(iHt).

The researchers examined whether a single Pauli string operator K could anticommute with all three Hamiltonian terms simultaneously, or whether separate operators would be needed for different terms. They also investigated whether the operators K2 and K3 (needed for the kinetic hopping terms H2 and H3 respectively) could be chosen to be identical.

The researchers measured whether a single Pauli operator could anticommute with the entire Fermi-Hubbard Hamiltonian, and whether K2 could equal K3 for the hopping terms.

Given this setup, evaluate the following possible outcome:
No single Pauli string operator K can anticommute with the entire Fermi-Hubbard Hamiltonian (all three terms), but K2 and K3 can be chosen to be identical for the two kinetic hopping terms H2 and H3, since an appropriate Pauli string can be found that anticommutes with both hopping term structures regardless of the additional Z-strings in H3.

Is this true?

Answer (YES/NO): YES